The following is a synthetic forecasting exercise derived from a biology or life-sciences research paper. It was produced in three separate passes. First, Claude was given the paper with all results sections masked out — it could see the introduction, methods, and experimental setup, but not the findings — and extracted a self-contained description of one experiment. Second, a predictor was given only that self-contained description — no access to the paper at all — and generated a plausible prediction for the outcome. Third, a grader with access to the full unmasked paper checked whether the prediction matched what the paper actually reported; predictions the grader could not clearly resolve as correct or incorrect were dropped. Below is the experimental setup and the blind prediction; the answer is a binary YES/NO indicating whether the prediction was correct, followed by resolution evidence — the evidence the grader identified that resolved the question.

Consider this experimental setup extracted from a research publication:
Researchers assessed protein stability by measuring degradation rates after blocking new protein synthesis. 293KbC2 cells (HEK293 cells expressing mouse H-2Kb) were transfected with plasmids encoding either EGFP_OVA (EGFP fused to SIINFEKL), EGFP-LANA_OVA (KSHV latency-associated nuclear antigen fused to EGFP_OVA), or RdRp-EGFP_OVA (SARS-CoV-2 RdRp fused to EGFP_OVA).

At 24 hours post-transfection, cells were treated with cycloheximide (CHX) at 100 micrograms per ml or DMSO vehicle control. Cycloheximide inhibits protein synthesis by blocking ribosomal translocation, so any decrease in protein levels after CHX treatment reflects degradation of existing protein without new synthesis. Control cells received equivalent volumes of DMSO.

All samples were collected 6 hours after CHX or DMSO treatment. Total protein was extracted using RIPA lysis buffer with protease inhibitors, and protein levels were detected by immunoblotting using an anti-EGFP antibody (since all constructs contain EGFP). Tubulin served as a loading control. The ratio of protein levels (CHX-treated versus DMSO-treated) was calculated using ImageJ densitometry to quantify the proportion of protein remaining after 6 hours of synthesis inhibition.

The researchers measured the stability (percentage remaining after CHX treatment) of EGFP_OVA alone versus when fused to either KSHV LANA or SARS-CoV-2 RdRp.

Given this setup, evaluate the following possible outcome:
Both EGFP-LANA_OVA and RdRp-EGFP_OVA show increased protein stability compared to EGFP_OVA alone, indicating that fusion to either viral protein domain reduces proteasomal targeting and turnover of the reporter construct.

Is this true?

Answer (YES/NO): NO